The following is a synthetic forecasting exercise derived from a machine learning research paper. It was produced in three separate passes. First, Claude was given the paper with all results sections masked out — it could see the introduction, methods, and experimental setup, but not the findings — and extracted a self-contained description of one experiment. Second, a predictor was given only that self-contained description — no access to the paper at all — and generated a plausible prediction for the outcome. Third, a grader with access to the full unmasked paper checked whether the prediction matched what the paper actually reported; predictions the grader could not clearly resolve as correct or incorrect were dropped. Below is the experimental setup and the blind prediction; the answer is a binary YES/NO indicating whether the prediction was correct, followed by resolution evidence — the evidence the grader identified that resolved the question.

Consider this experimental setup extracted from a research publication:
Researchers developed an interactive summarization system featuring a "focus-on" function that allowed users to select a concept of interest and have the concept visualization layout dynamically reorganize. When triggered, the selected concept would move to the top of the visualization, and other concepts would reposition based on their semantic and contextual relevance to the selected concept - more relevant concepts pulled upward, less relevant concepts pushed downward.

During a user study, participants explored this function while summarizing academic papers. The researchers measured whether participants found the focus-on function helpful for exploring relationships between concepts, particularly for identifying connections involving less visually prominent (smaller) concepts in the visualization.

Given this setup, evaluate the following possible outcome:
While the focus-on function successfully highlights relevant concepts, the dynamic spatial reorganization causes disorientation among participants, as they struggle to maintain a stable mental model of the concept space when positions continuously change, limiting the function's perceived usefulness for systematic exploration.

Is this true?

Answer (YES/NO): NO